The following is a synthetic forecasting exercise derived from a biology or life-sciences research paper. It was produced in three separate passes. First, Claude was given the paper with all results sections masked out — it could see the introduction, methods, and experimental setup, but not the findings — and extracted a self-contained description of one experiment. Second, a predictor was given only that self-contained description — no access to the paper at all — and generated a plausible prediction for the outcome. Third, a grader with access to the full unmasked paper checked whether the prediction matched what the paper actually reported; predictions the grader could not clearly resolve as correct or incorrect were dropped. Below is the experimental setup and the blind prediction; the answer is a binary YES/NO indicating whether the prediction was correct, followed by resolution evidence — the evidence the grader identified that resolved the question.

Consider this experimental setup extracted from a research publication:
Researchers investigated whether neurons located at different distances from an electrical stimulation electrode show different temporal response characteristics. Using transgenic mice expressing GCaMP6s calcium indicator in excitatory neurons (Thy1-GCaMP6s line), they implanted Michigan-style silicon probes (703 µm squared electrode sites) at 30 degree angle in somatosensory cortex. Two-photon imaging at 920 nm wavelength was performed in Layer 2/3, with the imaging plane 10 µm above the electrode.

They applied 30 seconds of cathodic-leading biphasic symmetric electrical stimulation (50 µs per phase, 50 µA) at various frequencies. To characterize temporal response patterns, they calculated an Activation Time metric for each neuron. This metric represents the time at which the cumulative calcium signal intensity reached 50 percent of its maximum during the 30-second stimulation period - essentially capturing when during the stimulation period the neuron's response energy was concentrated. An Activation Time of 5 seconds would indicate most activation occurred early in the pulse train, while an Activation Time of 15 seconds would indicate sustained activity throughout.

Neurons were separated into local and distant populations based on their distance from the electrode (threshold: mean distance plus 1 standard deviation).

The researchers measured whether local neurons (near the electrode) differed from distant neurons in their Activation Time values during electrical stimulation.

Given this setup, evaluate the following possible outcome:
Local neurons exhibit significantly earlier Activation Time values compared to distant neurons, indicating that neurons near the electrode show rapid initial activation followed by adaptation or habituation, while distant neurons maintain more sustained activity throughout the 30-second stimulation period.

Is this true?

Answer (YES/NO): NO